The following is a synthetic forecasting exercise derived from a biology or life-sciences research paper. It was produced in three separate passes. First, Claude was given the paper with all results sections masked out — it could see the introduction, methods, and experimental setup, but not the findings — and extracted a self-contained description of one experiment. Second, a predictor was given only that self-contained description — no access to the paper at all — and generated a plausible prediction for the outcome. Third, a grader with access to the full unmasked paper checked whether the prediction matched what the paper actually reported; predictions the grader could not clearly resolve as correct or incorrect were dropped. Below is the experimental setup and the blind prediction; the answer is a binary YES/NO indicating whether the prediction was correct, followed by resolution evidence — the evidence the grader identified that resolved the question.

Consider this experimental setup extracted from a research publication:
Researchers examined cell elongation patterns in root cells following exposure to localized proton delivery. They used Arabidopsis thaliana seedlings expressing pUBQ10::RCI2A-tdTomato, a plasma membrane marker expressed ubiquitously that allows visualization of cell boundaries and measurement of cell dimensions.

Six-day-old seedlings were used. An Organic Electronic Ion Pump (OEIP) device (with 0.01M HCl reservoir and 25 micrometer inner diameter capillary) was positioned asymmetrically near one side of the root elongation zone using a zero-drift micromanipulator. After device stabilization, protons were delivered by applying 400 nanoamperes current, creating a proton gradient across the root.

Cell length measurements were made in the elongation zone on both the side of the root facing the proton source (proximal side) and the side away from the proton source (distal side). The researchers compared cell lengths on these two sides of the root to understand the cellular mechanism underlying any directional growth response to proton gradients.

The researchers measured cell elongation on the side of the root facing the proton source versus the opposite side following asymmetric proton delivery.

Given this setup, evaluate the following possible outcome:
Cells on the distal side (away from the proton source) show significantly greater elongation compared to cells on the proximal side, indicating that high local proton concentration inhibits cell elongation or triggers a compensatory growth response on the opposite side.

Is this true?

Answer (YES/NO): NO